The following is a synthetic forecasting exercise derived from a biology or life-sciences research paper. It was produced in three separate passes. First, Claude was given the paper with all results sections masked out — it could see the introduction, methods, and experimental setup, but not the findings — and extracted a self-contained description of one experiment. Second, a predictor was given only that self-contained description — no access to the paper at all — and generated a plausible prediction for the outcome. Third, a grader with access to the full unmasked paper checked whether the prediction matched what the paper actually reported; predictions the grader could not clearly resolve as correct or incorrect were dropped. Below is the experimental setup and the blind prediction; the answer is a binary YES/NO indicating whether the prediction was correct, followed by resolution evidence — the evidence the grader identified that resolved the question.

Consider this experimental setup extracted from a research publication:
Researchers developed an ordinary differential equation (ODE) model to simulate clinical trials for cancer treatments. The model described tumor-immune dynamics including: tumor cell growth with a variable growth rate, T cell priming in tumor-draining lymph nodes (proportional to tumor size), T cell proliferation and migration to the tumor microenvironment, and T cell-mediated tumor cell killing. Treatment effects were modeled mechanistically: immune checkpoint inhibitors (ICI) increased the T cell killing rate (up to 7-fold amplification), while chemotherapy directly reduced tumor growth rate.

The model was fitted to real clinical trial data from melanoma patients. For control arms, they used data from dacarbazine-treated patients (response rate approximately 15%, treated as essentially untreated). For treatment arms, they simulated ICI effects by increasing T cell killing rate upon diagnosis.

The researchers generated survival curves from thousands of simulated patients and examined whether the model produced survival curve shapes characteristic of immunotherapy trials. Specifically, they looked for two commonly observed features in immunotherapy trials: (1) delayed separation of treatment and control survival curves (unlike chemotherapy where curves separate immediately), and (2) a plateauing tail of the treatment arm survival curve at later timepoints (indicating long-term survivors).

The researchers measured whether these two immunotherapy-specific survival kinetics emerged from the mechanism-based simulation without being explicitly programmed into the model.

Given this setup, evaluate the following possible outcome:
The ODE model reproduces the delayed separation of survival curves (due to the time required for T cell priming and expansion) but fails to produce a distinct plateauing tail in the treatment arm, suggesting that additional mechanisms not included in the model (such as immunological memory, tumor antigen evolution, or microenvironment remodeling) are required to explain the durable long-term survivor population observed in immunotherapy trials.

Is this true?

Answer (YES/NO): NO